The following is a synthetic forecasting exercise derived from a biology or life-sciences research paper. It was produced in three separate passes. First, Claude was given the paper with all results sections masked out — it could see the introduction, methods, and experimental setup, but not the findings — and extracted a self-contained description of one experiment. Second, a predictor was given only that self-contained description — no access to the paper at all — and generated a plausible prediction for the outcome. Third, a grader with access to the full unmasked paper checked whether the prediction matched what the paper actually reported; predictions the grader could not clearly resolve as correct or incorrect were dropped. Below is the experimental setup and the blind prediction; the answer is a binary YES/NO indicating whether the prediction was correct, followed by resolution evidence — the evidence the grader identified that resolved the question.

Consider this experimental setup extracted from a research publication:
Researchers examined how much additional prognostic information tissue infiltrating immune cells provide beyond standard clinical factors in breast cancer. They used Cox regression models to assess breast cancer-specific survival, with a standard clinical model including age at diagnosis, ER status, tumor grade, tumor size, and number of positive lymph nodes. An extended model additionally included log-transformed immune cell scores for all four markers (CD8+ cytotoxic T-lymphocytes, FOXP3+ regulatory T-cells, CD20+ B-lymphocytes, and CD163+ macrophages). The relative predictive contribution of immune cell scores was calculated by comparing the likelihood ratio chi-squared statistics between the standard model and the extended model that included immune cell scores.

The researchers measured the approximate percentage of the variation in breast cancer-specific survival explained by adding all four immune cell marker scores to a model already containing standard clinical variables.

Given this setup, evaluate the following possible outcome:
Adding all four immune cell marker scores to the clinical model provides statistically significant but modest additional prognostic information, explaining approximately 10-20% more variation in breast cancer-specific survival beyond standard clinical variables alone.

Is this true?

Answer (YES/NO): NO